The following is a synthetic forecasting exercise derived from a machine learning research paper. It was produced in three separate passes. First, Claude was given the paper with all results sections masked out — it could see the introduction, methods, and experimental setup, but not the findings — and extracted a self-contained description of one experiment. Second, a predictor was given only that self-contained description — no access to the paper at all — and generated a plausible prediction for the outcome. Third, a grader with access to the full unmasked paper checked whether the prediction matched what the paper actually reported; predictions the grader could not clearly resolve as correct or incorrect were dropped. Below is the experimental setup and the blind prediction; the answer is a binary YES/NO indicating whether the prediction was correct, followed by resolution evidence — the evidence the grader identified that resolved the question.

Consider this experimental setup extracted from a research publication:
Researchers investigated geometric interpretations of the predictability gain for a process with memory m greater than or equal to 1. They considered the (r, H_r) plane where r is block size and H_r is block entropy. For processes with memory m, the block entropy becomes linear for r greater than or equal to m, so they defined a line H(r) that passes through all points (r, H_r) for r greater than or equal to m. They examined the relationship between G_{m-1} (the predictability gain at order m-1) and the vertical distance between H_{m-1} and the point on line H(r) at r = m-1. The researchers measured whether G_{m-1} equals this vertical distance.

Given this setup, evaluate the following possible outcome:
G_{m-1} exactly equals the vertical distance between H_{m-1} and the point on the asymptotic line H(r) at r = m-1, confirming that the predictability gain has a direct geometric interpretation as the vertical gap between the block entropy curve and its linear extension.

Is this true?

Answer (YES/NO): YES